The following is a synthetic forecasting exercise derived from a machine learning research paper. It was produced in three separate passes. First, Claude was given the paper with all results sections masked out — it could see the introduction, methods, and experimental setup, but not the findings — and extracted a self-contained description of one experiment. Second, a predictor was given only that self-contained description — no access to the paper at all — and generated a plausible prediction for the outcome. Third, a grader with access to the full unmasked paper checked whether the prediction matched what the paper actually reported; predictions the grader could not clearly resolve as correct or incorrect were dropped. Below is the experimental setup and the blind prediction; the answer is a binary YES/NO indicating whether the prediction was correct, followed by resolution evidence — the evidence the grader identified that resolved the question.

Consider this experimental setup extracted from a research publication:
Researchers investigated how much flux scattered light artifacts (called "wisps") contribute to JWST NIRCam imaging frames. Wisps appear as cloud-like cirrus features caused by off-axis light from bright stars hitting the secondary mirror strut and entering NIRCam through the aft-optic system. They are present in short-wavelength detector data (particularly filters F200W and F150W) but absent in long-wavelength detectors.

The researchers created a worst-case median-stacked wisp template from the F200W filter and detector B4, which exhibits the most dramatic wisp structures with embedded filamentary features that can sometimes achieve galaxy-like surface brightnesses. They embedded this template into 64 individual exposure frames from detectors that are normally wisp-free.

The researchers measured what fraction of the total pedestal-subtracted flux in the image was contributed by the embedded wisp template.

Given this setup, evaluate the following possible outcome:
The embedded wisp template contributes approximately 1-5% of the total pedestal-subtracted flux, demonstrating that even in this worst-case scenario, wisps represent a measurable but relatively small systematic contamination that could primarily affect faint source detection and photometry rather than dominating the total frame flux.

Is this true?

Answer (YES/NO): NO